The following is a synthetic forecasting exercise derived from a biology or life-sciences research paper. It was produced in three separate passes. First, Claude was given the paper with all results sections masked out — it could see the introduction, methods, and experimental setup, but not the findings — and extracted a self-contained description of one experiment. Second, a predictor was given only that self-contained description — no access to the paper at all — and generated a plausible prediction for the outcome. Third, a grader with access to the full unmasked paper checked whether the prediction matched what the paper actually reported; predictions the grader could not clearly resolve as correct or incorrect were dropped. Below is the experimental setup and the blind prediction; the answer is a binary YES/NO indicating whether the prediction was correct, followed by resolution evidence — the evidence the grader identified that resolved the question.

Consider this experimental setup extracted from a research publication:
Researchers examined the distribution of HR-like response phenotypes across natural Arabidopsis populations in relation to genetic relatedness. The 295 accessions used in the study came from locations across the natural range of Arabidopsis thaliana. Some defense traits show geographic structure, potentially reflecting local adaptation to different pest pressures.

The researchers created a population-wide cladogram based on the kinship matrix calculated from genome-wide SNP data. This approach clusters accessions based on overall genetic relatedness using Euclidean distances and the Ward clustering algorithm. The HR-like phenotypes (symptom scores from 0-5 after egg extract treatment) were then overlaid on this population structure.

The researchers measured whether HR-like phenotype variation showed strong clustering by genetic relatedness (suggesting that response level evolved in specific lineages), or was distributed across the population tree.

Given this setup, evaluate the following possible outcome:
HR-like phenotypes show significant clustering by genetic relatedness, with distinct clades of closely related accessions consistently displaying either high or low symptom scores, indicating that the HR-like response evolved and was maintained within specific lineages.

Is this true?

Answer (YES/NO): NO